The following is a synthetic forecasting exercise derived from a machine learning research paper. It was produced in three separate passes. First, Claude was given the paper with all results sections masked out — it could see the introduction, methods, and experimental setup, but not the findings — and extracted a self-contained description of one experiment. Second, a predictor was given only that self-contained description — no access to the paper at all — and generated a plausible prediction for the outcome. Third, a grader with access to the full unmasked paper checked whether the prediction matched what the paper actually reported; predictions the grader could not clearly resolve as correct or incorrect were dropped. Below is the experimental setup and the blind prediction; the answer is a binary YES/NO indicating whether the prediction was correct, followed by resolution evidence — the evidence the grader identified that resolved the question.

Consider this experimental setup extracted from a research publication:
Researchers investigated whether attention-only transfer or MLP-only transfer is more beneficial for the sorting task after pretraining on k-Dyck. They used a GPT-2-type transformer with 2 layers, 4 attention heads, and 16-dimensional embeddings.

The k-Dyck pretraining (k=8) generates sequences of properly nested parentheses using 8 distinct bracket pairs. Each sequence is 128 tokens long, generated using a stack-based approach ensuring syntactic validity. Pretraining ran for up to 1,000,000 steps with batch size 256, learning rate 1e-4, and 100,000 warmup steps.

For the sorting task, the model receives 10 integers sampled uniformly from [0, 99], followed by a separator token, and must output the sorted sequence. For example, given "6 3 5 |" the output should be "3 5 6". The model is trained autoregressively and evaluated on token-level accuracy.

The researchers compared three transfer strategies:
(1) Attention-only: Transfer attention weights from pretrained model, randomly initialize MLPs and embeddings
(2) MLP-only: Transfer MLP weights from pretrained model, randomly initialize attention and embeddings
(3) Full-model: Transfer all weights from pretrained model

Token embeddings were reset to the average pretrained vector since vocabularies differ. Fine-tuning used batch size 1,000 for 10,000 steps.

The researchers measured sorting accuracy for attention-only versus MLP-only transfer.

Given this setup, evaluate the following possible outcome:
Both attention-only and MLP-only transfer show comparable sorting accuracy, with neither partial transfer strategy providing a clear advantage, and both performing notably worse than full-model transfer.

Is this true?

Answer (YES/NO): YES